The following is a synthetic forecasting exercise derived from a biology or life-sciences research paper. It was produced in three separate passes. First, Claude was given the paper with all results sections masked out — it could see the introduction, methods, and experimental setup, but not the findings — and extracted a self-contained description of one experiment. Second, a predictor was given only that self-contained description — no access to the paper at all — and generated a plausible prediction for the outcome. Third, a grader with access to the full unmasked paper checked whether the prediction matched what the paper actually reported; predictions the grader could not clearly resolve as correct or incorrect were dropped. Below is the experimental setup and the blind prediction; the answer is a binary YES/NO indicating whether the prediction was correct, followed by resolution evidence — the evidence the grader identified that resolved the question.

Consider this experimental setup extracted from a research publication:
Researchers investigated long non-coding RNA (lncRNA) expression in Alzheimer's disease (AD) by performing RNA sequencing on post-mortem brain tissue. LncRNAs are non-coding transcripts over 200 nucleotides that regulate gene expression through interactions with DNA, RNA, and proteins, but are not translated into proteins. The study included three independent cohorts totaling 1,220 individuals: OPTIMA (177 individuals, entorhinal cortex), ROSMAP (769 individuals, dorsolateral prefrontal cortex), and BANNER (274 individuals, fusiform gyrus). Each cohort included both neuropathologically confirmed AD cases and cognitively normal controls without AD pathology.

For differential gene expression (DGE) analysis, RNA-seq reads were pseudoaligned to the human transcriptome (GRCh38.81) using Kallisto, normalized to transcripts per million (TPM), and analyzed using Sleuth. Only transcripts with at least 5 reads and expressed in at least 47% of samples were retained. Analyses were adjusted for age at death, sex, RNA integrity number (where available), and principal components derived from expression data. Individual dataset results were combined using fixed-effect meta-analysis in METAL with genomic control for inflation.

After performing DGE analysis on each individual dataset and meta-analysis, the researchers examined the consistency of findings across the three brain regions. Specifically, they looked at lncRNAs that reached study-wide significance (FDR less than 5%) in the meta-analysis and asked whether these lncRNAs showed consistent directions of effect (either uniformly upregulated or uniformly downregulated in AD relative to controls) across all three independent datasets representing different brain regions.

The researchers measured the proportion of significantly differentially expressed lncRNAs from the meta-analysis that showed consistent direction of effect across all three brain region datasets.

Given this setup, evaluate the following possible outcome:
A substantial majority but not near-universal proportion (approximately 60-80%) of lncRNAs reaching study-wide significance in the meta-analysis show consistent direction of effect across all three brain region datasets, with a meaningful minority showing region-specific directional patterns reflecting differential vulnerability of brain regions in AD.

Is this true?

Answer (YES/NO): YES